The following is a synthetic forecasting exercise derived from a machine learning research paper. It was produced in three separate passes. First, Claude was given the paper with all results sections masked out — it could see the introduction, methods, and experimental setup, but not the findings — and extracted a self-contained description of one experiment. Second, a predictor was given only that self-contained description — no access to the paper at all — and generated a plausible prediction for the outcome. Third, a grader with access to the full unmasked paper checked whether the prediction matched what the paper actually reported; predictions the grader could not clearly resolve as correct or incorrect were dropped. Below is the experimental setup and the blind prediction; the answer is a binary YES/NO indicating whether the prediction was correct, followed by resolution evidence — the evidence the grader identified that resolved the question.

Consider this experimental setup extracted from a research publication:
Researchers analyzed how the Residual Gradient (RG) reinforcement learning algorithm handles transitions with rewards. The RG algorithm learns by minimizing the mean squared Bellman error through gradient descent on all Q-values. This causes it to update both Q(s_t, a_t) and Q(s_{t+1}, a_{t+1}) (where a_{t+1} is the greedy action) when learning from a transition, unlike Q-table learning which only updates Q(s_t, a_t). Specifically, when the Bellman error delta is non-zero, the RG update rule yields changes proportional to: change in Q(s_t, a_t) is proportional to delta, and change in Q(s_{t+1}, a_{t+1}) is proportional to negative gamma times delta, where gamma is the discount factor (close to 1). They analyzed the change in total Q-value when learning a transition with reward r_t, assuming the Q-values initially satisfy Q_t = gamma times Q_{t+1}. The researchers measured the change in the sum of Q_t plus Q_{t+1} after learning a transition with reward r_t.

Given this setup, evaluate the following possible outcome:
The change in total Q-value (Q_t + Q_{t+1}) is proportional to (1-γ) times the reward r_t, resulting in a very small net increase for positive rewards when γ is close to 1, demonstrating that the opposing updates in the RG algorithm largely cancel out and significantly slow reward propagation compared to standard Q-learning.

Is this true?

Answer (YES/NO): YES